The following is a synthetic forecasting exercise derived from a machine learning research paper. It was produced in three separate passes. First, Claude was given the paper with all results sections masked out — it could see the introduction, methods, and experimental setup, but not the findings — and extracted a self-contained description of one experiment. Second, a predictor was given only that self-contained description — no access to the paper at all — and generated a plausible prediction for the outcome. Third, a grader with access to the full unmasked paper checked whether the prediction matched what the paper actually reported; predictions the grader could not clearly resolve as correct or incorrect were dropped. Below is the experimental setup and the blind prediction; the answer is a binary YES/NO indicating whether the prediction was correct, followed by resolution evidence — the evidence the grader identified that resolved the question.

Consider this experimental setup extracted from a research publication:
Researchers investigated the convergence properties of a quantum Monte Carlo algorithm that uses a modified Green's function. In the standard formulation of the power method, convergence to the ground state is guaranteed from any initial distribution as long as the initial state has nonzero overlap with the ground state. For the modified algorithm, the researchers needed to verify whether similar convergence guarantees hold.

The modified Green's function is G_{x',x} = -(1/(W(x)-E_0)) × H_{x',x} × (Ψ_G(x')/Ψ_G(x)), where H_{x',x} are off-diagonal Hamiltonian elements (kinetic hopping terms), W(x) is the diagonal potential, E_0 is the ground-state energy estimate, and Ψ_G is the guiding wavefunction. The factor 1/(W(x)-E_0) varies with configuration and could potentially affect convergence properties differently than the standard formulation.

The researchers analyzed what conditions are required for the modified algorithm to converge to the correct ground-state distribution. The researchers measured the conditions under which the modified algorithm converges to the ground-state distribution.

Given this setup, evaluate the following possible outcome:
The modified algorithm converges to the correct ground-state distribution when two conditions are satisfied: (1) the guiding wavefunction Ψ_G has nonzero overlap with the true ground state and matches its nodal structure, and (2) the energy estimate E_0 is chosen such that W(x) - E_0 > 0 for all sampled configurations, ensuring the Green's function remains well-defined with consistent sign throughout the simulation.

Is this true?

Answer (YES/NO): NO